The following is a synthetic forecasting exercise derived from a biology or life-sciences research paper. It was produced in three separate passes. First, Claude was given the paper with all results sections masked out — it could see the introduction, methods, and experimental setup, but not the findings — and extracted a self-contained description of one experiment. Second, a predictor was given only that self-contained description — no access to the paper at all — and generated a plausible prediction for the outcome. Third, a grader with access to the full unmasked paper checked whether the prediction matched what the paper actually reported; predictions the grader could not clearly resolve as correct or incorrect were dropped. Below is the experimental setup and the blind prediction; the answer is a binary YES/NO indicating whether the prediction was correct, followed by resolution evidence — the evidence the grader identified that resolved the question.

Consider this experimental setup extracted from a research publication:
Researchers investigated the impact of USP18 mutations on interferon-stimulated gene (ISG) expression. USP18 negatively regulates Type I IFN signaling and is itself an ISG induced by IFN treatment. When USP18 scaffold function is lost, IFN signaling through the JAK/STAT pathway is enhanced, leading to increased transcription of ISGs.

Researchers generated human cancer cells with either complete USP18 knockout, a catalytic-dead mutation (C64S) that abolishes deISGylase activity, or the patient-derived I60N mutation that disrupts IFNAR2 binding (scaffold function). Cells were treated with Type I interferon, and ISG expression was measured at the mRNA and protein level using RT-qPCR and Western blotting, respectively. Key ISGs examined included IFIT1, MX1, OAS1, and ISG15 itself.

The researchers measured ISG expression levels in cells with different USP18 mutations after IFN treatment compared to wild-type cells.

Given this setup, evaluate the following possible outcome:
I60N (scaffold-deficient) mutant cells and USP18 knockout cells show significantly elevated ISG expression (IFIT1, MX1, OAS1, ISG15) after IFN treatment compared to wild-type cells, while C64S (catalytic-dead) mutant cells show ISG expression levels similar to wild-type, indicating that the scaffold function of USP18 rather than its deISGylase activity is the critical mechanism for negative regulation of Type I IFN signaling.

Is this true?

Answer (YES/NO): YES